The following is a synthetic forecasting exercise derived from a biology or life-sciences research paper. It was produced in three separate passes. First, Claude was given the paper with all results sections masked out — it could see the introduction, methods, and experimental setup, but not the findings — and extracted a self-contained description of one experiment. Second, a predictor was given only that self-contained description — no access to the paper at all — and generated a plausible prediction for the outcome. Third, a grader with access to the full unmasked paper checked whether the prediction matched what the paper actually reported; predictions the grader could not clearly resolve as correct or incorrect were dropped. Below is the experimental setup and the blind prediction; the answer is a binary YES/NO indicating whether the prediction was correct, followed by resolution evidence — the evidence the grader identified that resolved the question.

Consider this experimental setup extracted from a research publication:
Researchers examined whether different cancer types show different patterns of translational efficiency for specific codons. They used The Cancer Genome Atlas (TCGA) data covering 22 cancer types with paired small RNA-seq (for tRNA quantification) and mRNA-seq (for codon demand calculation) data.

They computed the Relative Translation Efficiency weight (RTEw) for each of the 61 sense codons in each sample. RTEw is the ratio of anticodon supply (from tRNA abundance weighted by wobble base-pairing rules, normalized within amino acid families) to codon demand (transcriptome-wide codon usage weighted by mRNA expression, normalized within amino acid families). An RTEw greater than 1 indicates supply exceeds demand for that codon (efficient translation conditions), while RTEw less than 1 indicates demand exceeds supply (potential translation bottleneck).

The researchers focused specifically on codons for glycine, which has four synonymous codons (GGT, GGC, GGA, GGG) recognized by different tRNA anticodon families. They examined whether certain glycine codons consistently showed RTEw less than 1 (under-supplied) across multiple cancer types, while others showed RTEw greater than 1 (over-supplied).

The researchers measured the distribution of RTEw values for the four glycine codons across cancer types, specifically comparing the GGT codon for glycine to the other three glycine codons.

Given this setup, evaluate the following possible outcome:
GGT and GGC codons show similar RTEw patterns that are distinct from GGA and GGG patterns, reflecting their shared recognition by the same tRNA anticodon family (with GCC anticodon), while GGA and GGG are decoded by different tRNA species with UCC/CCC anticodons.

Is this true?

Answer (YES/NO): NO